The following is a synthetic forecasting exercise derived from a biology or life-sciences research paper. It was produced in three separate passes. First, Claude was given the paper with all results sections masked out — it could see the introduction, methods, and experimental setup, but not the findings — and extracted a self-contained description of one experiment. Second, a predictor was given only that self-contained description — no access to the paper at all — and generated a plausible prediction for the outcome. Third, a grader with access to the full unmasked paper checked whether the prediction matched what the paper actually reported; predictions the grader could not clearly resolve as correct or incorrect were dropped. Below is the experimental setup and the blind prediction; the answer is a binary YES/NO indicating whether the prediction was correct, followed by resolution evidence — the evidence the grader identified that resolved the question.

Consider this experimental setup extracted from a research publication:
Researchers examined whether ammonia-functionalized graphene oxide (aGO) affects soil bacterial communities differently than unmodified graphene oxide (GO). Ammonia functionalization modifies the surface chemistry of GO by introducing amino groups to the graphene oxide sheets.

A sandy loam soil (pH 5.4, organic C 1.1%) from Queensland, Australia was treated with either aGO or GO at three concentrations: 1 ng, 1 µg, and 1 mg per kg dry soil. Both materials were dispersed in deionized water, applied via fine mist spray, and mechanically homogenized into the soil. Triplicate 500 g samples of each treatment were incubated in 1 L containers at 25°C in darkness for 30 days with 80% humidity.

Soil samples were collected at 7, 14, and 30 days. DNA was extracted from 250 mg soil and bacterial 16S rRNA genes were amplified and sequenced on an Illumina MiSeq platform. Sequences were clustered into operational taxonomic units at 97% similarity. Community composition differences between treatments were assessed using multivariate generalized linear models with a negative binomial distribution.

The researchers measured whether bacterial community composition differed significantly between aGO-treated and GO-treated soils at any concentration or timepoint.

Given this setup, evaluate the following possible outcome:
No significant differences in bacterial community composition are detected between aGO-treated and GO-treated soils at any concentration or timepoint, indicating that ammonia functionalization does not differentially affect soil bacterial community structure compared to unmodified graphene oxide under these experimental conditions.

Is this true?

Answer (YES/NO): NO